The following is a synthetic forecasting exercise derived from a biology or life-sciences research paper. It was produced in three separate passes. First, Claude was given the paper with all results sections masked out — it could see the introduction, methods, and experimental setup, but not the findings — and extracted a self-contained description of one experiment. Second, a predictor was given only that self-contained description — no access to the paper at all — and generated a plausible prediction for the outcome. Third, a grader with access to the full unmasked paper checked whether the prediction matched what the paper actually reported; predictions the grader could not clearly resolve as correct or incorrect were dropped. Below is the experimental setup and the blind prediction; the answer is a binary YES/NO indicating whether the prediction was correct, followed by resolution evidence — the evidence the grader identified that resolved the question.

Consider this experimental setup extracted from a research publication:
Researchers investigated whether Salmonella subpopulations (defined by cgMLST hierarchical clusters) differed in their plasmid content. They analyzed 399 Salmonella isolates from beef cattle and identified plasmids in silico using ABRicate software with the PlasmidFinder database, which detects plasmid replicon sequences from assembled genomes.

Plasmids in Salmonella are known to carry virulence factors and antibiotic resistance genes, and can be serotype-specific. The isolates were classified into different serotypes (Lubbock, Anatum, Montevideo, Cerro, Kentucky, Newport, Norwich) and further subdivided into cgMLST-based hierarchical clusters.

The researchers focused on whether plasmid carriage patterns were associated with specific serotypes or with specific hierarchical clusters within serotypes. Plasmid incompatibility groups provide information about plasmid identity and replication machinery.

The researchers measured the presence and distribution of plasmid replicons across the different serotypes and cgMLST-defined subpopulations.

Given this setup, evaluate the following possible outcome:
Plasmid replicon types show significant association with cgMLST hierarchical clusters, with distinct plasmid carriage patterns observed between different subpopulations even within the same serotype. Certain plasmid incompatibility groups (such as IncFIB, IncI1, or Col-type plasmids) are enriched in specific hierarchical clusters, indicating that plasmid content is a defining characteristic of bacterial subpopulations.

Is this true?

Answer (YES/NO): NO